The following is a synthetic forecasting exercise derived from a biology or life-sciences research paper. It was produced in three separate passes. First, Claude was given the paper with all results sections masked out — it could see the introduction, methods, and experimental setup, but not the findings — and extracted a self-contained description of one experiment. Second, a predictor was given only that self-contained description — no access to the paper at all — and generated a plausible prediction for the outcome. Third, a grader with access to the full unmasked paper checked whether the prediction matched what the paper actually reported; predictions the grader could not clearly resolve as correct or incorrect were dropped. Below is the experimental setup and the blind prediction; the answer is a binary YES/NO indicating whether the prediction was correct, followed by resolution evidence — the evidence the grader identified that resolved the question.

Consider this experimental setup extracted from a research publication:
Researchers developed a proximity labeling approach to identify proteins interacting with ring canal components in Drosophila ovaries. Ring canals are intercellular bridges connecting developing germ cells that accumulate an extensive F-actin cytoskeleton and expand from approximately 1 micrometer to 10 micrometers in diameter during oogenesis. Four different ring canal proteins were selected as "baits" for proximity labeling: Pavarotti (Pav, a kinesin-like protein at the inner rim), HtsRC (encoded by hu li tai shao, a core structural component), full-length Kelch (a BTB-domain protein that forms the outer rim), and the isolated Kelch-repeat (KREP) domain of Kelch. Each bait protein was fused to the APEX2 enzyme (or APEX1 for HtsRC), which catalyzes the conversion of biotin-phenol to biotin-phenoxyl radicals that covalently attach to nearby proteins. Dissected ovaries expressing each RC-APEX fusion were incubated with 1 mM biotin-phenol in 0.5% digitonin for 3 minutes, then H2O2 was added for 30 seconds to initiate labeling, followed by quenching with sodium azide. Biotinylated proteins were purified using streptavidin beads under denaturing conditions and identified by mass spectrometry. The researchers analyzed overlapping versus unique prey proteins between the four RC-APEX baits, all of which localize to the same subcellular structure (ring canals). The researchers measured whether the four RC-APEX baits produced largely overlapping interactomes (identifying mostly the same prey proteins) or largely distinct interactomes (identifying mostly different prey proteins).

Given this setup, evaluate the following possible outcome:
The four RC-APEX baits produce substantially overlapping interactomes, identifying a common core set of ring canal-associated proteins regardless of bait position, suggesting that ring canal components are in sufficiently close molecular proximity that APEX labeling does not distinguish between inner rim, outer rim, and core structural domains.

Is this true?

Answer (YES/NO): NO